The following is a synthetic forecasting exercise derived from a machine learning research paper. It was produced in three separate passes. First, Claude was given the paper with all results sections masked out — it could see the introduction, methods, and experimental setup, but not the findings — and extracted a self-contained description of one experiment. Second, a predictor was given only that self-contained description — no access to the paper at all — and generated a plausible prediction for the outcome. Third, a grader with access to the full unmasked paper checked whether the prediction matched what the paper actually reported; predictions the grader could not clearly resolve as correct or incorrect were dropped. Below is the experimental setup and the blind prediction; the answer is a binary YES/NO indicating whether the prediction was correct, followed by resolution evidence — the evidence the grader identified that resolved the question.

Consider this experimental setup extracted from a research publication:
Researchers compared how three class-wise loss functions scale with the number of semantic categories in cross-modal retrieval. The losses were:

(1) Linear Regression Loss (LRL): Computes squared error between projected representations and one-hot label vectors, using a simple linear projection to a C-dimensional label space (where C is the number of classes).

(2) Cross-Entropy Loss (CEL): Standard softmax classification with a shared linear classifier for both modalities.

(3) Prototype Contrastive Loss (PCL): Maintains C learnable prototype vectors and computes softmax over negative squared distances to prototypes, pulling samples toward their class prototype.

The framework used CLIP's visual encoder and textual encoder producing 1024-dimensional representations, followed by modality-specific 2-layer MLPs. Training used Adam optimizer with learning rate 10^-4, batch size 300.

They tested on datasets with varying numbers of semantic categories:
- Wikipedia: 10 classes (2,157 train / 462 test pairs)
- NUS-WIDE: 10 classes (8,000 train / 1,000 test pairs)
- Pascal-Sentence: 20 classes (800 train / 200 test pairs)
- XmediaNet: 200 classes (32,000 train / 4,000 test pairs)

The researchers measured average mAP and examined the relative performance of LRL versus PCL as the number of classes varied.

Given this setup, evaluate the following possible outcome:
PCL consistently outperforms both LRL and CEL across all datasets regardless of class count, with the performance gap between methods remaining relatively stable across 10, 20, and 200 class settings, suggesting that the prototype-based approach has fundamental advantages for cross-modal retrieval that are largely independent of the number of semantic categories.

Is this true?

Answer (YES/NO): NO